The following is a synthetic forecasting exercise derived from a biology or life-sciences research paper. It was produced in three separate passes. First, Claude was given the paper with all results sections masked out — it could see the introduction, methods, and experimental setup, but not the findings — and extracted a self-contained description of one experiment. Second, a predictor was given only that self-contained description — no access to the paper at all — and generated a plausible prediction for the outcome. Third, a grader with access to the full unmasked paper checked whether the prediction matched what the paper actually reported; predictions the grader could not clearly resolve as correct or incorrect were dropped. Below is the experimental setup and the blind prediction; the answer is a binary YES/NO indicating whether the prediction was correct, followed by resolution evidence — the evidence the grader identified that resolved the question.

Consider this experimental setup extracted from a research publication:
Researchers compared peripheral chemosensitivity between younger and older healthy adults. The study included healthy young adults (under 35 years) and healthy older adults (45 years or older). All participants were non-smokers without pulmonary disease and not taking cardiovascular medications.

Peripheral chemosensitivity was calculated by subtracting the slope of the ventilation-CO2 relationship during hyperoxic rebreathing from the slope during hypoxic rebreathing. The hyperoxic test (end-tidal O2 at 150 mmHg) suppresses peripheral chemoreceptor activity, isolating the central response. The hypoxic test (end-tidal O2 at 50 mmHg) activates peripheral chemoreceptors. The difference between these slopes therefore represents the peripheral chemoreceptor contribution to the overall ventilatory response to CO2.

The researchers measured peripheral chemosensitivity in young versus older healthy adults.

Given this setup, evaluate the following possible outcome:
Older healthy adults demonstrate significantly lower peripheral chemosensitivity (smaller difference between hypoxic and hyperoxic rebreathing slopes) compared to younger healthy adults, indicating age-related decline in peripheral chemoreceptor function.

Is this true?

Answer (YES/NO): NO